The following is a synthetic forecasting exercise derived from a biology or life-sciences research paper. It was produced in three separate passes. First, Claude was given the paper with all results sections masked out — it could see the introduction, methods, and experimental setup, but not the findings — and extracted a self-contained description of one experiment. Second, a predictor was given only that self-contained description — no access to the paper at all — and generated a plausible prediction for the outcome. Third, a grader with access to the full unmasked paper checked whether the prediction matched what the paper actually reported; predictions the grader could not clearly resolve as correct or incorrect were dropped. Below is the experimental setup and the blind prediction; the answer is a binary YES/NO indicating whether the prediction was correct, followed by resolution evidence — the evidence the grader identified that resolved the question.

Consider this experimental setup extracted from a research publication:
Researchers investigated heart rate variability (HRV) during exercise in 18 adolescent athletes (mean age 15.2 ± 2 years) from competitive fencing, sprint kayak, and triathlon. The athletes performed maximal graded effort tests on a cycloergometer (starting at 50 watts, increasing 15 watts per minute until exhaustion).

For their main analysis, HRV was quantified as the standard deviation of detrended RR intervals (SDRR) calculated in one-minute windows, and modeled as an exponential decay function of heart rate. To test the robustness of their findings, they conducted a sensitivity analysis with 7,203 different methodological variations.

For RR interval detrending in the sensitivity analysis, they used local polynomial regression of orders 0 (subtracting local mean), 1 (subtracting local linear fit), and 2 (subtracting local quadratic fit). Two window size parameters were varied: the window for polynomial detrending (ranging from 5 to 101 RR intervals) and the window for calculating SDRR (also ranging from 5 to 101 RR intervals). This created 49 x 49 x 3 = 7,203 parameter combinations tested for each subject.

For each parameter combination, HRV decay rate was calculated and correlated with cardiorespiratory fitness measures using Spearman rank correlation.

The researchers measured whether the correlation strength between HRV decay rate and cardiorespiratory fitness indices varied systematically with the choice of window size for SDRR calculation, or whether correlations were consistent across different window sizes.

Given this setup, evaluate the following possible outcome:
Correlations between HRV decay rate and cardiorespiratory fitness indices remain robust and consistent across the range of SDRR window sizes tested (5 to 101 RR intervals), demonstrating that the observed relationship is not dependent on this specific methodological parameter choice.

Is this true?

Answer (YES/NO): NO